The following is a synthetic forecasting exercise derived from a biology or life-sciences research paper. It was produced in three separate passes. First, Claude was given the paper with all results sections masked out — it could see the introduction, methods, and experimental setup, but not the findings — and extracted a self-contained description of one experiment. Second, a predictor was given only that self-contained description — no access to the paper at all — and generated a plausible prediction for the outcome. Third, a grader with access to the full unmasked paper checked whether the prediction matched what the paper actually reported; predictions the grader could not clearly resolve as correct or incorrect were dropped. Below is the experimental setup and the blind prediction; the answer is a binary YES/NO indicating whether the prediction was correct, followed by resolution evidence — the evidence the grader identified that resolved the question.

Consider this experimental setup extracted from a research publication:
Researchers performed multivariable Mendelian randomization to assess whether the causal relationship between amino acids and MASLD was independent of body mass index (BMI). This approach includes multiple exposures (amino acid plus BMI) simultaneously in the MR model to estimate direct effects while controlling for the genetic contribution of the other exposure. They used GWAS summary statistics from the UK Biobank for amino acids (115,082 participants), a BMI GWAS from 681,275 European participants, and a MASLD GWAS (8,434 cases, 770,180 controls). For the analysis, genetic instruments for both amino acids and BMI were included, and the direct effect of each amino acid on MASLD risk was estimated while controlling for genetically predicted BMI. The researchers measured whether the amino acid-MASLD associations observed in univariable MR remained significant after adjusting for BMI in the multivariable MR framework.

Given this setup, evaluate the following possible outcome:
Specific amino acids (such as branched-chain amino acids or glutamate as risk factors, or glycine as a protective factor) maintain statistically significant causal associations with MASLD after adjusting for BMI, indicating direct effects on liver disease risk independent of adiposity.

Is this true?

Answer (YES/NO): YES